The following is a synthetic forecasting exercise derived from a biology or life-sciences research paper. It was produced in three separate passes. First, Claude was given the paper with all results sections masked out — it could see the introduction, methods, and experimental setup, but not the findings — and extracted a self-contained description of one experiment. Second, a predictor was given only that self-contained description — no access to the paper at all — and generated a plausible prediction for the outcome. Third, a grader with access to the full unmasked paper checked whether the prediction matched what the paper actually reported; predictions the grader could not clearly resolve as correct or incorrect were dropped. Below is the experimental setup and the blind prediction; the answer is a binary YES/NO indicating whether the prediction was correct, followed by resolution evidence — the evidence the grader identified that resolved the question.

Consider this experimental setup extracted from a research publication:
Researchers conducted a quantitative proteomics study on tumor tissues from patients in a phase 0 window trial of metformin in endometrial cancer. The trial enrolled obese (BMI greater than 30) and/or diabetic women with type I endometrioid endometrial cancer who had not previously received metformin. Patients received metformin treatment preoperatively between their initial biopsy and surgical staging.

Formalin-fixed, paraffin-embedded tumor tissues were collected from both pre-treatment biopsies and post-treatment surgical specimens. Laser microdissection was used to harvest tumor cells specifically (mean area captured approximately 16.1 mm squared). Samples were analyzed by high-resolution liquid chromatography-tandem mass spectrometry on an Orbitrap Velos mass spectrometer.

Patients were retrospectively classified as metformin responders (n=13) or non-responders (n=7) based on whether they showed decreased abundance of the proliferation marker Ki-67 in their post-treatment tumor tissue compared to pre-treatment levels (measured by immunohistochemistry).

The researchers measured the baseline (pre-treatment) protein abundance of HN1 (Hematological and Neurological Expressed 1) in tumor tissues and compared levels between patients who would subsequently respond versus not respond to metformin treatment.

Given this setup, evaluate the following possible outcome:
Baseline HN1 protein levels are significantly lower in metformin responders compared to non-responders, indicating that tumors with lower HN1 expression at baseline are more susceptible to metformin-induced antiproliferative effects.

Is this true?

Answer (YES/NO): NO